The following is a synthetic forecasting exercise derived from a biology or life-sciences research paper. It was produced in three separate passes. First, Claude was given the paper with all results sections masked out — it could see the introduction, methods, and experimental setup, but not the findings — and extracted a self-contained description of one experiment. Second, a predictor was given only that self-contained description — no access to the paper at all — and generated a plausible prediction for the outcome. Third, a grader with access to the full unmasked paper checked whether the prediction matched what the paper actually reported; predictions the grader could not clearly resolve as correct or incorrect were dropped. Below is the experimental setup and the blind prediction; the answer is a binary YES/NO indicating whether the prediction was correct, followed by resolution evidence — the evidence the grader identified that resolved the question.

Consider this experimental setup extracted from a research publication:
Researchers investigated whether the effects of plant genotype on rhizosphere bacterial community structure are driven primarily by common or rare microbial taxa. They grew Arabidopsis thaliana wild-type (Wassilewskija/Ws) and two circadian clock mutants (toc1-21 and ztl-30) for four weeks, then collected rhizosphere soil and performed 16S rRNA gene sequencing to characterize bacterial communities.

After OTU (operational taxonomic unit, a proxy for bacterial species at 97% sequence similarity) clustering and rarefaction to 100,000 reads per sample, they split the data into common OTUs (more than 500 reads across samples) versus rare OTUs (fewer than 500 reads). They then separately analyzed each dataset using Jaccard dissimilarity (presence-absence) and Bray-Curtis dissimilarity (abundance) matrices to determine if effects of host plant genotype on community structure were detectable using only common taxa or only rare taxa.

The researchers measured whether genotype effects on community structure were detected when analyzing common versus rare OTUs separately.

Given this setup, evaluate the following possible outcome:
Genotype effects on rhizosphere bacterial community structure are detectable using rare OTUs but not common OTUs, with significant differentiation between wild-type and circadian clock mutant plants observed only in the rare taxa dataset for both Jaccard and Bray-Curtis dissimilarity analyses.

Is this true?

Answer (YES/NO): NO